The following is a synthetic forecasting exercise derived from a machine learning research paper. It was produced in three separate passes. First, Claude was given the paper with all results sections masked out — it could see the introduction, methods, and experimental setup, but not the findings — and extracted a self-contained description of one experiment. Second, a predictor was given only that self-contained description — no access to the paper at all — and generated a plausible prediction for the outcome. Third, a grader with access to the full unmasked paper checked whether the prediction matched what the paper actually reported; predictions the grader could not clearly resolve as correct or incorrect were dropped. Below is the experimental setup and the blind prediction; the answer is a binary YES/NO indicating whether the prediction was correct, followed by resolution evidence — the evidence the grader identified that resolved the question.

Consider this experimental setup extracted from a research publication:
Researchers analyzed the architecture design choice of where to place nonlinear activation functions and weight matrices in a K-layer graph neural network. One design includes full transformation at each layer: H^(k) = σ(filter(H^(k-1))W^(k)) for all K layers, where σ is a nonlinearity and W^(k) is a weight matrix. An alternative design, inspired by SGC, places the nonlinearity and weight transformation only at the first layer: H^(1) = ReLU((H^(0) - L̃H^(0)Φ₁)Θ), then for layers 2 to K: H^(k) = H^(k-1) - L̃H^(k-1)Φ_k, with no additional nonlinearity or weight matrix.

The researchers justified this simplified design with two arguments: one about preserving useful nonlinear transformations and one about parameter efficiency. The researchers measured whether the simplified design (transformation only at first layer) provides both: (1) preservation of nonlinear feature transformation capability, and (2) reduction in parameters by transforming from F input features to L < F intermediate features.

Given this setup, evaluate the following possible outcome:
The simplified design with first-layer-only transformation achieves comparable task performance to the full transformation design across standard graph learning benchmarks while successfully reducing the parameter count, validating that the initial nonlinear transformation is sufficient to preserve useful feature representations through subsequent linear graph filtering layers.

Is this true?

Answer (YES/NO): YES